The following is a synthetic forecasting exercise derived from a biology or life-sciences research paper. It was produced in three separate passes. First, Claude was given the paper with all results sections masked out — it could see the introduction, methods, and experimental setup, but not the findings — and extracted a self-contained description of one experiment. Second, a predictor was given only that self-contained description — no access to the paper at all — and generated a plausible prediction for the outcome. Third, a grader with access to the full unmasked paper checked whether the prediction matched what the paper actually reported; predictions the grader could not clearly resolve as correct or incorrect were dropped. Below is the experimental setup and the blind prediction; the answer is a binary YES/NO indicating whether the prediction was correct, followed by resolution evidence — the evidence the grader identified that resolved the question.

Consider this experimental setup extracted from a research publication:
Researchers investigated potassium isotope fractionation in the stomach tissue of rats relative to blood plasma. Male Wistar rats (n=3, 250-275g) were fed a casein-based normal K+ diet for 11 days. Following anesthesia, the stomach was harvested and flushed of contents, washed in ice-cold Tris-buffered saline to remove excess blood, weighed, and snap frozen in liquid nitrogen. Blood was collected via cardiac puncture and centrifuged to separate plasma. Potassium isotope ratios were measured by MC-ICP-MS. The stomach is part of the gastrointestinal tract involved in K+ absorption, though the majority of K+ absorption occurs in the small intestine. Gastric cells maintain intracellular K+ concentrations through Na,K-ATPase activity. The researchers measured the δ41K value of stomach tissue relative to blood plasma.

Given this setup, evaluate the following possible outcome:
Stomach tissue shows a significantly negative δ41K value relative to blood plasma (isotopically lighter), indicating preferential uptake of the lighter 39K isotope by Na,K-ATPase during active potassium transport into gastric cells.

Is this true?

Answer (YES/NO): NO